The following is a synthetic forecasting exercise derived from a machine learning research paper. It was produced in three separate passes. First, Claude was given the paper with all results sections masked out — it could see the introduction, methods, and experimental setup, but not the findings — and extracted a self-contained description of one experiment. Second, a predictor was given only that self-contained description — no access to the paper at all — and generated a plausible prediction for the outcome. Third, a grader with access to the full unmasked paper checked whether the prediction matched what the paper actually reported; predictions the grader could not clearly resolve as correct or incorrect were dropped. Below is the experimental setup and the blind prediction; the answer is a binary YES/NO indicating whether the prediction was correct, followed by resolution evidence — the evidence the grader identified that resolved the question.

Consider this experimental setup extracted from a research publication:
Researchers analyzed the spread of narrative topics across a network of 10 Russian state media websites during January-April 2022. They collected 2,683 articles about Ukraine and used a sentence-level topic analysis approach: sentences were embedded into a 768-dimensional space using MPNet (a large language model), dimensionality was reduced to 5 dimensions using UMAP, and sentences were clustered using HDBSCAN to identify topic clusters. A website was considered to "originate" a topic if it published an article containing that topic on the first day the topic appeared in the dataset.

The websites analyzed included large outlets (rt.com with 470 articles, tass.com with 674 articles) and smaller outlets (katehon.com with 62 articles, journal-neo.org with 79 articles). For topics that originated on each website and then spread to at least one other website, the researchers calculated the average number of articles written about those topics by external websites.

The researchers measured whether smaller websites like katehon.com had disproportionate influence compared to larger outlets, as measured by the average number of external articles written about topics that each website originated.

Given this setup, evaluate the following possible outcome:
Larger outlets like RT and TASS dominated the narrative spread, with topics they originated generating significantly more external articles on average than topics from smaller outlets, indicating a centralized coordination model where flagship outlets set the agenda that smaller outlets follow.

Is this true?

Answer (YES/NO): NO